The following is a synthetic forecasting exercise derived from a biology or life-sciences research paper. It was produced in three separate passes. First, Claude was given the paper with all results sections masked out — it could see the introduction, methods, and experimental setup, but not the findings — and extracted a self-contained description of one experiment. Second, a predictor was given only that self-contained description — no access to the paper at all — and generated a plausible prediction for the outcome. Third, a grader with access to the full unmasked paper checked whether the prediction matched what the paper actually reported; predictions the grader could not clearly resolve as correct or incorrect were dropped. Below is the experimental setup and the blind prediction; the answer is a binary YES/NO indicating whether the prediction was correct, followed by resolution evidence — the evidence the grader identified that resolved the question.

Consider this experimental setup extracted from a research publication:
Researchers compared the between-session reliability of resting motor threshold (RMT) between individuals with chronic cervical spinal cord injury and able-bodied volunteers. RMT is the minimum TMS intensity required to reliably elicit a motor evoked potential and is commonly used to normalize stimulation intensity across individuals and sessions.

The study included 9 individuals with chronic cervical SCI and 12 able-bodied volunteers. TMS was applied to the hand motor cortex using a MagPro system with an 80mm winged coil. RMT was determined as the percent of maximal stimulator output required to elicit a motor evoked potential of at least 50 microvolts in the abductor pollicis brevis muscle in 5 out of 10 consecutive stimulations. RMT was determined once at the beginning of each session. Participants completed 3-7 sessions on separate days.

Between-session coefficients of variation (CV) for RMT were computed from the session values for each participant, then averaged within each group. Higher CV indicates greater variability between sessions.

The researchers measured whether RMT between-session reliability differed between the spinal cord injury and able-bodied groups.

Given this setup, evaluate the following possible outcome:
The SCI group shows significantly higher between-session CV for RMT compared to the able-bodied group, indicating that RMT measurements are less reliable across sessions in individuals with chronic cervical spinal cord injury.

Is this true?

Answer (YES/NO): NO